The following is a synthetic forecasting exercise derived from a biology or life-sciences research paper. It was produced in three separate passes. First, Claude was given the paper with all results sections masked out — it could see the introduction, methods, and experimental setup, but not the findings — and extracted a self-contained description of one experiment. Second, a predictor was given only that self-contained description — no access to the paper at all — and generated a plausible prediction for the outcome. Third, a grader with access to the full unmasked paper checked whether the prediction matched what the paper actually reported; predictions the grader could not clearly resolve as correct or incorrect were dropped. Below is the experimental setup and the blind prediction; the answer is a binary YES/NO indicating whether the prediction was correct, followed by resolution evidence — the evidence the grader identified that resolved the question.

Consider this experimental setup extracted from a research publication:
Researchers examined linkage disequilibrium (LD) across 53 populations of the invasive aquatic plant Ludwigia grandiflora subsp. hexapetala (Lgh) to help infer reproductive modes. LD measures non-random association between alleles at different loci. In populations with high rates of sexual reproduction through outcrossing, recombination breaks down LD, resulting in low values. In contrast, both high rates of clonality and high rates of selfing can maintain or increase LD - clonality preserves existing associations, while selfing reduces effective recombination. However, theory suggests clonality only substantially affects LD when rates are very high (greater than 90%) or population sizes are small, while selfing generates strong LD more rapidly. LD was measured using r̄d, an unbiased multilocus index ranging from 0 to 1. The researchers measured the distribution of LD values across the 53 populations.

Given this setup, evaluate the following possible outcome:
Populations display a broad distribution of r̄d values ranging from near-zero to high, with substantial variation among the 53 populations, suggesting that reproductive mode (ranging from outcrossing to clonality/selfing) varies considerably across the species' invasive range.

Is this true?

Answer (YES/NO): NO